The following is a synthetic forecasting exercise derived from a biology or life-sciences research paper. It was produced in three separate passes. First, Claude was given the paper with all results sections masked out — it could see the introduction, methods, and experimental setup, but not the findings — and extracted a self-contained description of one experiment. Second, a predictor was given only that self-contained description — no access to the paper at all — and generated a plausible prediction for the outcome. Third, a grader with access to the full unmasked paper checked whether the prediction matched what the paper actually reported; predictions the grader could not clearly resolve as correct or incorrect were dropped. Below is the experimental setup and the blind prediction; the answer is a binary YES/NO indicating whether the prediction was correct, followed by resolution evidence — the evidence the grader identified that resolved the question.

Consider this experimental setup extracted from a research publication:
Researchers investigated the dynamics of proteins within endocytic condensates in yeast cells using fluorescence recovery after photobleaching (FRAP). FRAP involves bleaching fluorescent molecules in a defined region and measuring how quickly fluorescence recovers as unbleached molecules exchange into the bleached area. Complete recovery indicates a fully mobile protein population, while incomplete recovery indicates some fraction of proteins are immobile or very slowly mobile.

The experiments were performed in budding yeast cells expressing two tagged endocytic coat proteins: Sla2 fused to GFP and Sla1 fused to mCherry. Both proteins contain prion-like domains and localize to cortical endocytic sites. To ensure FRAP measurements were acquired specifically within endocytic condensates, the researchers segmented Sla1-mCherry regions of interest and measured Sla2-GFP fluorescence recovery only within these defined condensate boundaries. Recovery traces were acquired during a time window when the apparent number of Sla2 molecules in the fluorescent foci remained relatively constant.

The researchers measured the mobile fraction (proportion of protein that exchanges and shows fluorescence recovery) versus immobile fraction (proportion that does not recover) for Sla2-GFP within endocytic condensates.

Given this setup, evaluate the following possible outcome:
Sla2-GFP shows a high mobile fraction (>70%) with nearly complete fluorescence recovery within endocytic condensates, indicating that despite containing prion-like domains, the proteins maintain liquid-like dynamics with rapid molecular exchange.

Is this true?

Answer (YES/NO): NO